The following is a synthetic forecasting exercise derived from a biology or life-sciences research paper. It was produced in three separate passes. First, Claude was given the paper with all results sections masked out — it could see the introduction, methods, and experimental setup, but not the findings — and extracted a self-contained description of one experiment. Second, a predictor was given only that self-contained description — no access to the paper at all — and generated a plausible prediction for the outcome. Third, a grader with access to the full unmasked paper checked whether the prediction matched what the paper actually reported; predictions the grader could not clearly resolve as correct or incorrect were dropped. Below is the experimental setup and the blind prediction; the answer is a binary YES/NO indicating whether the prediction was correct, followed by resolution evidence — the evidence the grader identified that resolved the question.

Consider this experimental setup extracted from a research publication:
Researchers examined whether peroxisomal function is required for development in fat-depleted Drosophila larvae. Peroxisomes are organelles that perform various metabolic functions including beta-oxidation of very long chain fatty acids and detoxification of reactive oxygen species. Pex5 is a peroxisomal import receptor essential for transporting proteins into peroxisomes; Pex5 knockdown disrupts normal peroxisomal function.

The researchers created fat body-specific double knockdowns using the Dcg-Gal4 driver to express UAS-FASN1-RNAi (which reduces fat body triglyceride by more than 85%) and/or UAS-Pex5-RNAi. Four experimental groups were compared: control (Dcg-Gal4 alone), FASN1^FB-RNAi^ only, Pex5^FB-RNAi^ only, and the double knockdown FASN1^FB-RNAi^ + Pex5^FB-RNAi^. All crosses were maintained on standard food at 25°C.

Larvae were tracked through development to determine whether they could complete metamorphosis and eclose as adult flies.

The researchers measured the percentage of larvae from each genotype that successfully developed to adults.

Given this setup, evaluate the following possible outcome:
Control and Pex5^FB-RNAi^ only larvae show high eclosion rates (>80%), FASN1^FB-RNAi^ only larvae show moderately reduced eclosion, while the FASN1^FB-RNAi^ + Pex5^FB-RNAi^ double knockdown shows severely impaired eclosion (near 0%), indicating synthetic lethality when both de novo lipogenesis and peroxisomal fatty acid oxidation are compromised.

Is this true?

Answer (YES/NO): NO